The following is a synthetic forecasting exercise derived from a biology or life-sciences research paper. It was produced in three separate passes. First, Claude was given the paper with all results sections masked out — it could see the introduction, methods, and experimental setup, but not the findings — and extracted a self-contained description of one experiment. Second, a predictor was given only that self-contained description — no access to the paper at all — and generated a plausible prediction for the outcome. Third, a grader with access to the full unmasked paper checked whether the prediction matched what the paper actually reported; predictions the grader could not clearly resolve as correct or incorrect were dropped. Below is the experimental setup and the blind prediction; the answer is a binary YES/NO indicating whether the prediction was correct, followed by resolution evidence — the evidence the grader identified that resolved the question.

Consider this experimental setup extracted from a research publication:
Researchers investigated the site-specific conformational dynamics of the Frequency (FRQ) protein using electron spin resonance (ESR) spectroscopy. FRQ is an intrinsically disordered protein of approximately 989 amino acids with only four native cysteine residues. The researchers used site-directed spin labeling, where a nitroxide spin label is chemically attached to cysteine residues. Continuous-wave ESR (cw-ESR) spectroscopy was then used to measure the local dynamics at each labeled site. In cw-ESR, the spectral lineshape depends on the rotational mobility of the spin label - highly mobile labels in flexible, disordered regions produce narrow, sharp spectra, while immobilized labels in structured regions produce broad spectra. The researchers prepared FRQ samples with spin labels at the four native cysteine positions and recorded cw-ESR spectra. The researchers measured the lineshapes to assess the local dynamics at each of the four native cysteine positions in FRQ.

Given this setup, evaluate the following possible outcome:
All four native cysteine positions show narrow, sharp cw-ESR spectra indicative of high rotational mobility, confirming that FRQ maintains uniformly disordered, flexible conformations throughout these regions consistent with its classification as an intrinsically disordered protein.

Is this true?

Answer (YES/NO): NO